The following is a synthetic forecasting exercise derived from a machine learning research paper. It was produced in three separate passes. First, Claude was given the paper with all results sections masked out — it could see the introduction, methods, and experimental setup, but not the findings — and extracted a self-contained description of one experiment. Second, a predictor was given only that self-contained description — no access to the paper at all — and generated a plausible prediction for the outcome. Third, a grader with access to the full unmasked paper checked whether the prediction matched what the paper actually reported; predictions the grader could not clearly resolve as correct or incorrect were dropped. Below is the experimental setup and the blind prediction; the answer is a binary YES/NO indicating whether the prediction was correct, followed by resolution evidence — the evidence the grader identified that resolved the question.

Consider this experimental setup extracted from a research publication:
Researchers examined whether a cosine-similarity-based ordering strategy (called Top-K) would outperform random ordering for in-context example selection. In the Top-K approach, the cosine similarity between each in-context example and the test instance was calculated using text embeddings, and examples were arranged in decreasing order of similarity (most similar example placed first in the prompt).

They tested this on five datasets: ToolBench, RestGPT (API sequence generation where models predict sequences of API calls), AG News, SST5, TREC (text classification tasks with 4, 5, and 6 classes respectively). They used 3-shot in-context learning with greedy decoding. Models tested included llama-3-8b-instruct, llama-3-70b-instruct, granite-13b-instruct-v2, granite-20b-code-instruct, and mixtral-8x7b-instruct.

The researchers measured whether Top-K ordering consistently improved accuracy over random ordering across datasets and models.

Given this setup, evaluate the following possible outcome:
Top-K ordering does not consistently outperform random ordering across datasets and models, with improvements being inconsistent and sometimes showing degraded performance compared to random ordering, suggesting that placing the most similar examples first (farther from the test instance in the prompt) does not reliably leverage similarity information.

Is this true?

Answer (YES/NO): YES